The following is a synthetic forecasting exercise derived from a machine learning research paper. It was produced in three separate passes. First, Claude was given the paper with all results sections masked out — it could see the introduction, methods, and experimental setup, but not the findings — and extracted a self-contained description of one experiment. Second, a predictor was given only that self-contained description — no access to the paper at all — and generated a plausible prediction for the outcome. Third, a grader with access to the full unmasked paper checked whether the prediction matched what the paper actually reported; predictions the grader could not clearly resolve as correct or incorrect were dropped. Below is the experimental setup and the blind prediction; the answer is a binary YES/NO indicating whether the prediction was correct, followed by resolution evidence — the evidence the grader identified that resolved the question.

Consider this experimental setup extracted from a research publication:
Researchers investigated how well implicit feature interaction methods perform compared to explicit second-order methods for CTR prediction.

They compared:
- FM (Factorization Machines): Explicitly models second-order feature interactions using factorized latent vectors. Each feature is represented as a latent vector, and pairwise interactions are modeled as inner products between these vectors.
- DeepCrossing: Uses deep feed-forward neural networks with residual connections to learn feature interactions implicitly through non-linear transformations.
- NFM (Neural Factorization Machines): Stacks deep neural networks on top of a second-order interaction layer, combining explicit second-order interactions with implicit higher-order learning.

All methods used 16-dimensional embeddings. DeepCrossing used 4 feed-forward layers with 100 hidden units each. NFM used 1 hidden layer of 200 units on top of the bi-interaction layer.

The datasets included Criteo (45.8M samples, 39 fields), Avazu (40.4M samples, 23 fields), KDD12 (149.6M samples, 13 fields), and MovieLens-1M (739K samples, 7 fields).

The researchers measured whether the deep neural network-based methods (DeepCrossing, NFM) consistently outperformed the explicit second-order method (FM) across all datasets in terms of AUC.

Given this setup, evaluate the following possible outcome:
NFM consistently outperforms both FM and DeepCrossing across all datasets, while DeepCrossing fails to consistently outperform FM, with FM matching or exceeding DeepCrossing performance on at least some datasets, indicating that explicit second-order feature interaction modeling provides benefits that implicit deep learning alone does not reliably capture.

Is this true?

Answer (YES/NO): NO